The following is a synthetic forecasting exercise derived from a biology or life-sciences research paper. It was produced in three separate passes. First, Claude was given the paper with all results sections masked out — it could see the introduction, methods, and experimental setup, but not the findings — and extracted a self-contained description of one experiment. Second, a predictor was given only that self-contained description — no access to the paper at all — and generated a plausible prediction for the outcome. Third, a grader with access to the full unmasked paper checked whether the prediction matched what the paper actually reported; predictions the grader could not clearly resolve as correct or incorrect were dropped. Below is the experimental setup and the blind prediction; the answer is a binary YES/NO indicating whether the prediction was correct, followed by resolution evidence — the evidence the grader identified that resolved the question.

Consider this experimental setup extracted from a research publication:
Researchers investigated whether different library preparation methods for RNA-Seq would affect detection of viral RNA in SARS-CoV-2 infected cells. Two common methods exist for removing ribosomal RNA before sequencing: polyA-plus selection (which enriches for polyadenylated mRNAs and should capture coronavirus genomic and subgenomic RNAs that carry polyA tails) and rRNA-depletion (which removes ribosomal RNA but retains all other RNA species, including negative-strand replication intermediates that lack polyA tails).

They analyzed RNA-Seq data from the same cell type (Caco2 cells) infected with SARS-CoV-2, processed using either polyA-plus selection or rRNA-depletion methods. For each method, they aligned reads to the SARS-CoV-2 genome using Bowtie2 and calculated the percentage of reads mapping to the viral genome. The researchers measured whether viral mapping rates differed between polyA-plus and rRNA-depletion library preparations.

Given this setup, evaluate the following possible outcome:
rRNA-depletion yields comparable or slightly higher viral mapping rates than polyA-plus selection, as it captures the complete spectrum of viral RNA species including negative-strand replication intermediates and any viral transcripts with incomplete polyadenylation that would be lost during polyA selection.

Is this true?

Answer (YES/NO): NO